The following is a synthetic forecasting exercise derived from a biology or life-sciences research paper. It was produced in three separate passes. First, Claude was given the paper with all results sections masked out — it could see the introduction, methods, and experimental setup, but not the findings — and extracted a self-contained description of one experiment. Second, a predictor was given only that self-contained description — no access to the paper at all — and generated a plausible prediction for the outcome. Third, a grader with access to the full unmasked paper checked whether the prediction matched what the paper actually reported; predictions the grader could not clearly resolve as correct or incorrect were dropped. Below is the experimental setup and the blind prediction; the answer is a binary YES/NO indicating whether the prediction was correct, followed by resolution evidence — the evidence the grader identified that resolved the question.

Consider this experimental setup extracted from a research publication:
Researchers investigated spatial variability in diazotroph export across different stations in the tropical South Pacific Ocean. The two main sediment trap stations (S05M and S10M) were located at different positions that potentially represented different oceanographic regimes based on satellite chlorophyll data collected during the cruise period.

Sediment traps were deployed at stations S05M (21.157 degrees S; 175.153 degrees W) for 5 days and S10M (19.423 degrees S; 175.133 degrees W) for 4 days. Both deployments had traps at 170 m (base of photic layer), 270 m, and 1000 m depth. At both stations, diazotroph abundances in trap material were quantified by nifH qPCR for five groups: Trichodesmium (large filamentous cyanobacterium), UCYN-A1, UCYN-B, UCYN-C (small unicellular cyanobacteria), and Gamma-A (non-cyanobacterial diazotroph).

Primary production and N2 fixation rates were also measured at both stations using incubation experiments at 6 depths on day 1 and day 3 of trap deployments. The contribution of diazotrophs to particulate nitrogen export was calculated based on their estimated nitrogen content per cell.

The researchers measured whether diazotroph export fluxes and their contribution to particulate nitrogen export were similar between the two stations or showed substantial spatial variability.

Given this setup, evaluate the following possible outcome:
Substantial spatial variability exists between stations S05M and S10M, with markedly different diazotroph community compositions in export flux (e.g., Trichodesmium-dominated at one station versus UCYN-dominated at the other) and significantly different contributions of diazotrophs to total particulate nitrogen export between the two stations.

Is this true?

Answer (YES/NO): NO